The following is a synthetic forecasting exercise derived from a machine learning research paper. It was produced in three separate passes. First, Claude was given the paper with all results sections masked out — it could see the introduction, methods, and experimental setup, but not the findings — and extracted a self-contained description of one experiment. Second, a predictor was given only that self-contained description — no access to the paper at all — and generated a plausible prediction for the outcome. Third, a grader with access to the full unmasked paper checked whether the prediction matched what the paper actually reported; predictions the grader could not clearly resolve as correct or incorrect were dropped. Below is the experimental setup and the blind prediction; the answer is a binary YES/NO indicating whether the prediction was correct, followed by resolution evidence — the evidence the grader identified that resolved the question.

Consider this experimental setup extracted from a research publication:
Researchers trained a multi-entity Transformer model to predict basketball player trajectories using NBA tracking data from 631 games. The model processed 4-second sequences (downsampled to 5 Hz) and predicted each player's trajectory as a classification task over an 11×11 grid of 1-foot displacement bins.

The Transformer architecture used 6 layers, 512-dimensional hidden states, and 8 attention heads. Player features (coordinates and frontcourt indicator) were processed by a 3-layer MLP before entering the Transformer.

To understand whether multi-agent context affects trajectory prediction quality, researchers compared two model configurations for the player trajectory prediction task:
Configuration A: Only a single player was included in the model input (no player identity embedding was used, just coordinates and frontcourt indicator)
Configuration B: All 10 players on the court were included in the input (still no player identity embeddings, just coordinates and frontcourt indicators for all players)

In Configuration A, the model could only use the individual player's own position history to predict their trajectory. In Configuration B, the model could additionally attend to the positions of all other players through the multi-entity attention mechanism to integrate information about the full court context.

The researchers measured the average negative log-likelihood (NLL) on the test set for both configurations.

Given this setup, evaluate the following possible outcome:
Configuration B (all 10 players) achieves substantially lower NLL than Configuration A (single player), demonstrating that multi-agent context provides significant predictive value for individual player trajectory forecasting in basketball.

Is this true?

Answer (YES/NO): YES